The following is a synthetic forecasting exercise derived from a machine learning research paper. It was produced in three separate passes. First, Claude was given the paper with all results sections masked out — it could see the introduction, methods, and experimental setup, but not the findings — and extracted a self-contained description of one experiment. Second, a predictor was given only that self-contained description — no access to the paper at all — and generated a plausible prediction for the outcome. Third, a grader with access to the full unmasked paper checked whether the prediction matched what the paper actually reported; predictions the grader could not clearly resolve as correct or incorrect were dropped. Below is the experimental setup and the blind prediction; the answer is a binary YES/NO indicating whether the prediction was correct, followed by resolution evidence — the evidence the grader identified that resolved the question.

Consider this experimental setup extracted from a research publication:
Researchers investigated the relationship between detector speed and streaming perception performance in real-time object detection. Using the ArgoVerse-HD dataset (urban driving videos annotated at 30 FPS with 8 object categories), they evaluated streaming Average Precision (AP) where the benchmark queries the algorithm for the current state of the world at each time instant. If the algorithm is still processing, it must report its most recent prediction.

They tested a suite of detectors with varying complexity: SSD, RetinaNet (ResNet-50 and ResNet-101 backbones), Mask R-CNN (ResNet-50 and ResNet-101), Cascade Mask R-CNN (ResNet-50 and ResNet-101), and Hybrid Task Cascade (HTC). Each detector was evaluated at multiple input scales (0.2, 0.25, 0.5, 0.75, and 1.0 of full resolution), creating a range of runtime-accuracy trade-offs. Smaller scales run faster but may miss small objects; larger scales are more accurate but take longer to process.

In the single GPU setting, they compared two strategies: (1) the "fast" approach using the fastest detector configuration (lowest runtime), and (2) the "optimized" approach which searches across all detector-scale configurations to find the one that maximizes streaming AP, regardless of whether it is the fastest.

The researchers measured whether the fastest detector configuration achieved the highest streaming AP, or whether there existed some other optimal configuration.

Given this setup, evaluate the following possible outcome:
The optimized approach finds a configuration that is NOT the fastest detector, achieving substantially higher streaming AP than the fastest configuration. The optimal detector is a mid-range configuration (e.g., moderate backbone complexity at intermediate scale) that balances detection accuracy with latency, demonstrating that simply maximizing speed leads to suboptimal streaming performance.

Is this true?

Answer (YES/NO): YES